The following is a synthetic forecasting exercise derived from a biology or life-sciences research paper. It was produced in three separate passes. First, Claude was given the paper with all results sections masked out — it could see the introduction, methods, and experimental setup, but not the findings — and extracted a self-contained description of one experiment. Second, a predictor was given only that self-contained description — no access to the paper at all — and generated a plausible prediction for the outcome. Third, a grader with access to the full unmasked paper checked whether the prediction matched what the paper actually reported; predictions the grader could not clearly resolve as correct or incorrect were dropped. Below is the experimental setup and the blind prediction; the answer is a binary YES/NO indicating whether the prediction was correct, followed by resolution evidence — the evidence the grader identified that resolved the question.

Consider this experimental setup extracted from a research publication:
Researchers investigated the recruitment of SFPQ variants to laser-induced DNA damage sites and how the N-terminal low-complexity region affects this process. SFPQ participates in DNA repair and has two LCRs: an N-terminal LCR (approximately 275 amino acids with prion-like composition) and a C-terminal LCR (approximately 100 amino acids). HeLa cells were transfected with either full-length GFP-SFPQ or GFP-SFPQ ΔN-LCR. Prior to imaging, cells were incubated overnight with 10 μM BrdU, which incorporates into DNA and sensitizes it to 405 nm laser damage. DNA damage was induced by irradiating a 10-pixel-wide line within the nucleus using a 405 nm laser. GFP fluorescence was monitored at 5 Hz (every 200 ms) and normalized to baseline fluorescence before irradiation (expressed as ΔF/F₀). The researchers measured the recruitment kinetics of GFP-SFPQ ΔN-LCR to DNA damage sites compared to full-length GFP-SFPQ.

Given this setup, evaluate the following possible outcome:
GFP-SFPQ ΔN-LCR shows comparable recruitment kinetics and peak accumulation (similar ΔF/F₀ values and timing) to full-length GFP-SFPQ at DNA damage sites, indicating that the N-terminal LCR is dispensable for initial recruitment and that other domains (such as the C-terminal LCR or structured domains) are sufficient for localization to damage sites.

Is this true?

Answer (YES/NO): YES